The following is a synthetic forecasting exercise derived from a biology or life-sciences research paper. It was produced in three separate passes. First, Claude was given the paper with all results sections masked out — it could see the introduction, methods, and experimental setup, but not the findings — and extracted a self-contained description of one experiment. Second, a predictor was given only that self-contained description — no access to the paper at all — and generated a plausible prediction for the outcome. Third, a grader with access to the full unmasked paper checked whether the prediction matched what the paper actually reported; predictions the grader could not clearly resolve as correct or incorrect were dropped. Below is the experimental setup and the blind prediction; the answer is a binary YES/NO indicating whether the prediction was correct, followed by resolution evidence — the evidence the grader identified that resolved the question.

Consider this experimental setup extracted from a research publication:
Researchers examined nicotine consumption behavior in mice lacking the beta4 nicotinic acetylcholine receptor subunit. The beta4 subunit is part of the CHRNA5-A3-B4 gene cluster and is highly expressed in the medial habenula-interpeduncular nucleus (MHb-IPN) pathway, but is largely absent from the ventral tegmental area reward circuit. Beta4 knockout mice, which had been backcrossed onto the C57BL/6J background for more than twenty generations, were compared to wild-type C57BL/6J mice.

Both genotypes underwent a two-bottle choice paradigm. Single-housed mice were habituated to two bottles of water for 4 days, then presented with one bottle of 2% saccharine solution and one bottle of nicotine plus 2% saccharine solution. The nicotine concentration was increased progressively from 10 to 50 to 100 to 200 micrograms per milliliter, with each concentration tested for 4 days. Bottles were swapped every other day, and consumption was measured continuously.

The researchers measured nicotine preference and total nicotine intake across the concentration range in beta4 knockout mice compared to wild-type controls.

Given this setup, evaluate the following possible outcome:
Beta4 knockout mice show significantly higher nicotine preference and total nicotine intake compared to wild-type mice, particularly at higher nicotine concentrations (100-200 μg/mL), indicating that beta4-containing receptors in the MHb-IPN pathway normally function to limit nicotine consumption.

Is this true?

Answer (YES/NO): YES